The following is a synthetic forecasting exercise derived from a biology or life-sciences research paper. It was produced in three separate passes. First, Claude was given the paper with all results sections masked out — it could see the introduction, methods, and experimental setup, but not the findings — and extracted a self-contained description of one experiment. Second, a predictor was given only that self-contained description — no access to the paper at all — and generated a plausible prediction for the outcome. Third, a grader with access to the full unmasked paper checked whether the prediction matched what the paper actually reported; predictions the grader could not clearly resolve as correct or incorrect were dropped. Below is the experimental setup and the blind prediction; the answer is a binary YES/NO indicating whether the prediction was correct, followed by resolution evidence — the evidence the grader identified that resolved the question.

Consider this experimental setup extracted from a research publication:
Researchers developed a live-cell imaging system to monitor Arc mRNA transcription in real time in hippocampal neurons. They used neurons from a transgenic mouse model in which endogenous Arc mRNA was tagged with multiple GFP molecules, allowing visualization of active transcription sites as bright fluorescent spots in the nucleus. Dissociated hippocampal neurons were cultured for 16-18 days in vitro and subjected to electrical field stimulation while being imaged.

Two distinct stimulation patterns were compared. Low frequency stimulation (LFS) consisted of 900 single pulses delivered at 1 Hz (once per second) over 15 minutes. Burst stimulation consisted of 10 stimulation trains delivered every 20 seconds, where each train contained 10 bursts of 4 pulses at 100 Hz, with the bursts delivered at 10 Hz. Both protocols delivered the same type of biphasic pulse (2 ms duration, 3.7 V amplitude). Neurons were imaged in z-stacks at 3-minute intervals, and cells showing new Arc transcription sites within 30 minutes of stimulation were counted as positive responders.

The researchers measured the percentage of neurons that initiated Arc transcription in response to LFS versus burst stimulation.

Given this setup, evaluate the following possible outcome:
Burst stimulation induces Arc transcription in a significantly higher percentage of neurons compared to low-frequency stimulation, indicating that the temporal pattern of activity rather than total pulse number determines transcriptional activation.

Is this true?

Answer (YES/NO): NO